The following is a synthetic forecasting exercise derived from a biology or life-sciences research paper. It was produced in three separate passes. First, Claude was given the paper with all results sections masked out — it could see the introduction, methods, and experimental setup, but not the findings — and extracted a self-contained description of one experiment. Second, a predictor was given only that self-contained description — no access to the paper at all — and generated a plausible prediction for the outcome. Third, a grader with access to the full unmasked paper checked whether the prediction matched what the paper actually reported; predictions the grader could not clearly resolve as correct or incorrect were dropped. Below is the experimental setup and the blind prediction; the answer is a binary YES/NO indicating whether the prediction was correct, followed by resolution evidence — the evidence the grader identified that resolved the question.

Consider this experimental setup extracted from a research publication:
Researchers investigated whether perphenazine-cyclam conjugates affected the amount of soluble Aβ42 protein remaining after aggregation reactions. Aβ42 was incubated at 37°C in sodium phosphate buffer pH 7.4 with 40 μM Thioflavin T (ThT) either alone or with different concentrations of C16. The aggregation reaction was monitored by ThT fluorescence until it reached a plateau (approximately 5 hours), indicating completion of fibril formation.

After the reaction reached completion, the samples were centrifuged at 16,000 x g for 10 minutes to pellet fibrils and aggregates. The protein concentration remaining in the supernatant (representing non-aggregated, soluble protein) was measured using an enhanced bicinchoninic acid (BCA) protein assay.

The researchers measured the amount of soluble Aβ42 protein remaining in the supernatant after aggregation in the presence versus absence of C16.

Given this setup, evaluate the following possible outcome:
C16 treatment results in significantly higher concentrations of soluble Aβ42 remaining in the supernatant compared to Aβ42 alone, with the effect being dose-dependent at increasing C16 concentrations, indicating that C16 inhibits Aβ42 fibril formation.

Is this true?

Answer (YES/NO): NO